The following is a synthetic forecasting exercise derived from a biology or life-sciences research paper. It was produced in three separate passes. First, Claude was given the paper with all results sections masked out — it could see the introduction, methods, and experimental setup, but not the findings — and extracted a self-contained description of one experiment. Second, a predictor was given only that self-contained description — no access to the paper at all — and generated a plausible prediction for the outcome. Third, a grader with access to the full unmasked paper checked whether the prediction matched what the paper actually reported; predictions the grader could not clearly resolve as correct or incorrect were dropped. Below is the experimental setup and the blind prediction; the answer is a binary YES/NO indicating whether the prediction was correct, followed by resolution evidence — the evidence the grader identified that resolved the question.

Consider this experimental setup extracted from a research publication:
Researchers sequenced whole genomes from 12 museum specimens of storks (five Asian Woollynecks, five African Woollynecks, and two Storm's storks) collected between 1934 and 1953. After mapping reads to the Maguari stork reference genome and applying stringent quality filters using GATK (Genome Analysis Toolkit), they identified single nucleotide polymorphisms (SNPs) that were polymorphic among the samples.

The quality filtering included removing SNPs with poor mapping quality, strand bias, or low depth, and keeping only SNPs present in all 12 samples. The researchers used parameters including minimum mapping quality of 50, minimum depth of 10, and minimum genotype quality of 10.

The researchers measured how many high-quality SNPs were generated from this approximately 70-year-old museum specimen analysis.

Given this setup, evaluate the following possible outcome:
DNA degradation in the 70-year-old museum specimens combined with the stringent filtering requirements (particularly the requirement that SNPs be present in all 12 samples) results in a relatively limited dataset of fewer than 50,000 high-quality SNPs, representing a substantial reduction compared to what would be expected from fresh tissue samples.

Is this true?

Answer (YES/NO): YES